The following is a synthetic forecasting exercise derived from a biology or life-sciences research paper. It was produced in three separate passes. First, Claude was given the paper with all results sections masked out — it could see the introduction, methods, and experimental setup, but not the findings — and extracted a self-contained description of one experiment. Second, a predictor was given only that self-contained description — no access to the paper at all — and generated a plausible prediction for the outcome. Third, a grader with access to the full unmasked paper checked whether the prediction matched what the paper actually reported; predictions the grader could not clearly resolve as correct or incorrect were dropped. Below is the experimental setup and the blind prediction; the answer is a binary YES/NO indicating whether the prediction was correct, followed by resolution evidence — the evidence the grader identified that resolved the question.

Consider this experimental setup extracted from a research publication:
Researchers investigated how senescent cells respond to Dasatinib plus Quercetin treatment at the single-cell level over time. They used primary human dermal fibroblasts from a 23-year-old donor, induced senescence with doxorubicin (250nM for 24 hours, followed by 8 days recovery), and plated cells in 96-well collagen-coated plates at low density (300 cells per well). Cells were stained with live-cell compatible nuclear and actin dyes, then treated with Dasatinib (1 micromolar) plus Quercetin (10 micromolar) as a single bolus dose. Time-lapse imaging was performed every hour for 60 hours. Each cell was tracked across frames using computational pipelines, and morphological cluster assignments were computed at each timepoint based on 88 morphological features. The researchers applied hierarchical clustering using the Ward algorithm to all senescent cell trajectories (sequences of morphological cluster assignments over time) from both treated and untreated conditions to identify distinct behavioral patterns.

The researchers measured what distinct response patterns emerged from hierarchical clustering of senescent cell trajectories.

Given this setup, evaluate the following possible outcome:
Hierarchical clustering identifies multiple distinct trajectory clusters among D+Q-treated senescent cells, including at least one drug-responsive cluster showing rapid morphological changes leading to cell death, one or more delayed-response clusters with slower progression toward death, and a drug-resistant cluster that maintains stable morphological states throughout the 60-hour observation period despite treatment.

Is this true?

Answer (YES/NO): NO